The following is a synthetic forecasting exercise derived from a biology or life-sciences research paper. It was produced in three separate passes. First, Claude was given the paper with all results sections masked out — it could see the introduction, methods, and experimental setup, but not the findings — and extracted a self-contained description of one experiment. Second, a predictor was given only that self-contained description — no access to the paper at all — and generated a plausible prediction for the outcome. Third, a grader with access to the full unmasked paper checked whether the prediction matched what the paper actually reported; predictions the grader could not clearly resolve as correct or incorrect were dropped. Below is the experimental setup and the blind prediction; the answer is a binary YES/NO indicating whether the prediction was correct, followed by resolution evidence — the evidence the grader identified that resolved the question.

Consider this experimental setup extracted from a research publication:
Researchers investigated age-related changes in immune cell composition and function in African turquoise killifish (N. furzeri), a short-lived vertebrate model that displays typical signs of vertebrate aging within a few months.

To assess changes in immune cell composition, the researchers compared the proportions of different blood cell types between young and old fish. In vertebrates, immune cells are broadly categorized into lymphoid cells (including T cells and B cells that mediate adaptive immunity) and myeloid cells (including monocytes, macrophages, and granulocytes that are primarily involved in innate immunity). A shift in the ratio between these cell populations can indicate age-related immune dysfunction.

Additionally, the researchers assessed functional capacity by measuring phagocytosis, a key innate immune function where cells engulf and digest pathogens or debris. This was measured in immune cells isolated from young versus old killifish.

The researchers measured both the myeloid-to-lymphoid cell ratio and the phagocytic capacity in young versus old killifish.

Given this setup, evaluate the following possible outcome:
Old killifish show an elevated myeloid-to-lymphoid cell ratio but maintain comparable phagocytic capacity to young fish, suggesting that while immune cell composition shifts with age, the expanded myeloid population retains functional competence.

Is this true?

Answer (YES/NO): NO